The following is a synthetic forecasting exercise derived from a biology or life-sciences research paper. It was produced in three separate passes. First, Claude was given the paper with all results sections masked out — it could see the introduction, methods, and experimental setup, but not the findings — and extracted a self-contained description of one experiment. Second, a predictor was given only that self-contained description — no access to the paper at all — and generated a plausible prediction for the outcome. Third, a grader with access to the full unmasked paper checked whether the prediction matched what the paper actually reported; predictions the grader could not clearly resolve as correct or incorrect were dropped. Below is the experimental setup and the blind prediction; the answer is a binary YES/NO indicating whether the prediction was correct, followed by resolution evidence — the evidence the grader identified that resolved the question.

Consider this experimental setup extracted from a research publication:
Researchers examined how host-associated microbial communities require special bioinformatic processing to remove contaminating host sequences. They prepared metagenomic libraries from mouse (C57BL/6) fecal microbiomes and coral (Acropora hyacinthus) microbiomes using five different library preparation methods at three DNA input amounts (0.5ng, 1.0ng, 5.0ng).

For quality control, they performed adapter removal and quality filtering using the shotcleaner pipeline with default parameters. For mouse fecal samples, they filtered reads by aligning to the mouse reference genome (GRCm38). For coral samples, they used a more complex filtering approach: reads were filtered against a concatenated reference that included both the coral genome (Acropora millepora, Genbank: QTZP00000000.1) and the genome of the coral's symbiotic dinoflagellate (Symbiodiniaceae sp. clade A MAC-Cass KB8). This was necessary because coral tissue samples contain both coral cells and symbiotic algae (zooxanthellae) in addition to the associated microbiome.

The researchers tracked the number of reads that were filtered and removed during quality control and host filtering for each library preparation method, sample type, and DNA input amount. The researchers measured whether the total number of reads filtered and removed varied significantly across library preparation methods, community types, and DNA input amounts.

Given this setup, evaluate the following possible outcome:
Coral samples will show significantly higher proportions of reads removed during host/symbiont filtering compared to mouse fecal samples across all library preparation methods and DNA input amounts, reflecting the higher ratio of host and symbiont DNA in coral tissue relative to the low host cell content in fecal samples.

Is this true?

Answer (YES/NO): YES